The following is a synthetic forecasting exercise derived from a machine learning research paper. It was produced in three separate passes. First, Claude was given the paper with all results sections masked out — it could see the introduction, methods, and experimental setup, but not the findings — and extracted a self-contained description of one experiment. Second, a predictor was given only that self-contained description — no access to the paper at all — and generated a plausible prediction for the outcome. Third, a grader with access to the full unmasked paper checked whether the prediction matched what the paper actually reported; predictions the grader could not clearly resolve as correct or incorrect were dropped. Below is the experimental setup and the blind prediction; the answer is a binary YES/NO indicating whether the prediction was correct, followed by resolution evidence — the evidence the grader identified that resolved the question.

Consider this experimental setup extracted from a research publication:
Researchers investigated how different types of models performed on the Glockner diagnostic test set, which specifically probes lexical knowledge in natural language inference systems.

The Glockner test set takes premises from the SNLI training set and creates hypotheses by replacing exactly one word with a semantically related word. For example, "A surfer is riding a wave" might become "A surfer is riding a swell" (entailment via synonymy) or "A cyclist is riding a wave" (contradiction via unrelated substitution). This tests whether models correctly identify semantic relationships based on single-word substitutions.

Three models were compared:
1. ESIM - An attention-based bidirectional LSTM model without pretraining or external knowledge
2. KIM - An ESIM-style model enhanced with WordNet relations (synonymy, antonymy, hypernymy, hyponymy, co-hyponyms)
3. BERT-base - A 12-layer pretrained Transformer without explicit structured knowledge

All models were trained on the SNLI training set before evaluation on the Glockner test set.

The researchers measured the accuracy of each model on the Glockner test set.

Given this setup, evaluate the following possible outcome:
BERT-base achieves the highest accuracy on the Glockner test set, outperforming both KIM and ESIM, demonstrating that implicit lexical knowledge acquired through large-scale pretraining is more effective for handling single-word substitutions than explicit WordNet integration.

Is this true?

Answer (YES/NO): YES